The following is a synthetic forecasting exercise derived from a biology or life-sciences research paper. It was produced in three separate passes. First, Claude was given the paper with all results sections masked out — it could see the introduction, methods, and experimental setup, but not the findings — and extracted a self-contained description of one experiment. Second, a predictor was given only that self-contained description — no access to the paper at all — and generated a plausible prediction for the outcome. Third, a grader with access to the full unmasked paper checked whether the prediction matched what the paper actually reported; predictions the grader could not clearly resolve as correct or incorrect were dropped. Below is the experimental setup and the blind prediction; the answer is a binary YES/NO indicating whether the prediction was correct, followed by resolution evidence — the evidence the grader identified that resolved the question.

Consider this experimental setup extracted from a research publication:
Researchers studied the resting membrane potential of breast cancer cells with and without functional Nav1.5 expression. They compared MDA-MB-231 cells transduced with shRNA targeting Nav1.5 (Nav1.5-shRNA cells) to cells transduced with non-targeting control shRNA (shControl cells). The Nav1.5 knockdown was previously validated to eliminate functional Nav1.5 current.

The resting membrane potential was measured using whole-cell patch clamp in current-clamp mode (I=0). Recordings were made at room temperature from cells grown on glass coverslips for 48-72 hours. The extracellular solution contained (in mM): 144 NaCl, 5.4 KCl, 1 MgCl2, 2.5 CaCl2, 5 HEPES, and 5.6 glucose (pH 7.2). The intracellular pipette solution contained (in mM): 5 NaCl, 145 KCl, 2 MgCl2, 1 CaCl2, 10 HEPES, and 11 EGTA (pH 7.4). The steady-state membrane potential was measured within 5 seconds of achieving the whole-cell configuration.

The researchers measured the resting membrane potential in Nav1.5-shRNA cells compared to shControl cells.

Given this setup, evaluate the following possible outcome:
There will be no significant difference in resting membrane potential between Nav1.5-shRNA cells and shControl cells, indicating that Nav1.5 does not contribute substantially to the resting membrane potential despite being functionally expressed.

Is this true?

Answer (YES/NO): NO